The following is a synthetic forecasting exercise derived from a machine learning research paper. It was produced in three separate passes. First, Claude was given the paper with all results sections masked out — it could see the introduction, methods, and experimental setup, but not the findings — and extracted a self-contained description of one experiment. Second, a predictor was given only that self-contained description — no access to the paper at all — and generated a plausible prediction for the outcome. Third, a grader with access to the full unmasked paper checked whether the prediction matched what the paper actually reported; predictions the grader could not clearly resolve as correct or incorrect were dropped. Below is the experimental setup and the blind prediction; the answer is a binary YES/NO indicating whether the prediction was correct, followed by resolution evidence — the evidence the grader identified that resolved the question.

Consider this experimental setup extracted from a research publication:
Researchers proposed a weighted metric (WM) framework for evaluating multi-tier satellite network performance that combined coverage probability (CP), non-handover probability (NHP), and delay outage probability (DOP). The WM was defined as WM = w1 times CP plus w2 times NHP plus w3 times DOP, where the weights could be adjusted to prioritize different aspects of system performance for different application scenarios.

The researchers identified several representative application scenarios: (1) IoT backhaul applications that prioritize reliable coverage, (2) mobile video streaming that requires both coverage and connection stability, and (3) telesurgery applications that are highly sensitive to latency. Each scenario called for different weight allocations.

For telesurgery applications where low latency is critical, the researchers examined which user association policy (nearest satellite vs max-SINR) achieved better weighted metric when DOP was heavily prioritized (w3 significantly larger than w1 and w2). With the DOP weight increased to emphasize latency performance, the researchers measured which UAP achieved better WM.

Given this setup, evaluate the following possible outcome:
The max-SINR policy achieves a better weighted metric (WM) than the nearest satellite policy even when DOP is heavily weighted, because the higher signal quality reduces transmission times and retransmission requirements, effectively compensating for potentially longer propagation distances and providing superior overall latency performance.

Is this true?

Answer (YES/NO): YES